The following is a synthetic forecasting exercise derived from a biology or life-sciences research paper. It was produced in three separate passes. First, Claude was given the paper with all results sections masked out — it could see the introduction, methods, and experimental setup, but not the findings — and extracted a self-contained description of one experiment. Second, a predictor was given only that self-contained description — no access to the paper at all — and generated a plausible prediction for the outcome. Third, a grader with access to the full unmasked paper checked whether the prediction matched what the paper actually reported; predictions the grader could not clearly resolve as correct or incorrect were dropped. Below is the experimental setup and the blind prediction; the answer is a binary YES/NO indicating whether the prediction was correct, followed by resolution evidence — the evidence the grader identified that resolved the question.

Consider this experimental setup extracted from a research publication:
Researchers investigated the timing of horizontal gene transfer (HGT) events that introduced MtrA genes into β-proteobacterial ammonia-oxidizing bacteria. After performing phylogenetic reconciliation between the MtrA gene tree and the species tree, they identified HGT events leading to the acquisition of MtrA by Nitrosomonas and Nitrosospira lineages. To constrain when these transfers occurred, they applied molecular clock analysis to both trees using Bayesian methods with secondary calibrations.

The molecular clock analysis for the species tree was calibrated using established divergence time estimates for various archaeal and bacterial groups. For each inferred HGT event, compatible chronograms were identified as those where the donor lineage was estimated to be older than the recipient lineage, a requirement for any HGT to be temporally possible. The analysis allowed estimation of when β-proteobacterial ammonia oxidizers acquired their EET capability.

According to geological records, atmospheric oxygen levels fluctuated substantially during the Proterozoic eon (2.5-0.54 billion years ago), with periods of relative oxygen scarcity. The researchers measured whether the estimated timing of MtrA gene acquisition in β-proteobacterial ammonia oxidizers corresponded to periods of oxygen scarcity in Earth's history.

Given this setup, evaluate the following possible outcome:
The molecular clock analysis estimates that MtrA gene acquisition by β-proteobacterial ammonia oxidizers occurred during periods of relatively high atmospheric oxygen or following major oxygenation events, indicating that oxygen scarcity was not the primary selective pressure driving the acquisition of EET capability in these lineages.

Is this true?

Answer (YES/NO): NO